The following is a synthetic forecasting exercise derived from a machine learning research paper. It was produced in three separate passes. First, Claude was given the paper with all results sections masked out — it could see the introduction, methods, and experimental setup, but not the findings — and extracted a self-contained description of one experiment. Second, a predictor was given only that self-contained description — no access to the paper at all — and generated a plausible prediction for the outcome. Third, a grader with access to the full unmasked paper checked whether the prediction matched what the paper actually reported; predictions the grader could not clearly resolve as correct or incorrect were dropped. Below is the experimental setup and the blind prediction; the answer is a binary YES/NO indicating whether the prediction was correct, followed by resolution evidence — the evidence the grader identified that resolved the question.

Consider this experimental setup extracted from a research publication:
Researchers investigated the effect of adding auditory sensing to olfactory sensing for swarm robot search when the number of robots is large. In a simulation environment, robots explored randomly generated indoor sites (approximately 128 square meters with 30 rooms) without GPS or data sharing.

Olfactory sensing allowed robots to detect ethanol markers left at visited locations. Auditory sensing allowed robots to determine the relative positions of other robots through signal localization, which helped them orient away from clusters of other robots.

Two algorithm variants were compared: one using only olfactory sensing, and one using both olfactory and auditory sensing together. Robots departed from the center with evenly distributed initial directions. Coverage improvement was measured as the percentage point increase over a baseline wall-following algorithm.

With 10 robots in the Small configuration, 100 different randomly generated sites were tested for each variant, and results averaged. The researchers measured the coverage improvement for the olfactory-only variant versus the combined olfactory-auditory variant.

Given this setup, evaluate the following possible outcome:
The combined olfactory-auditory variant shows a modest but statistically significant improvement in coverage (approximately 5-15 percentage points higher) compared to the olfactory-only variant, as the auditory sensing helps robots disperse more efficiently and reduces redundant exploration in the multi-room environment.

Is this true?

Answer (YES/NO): NO